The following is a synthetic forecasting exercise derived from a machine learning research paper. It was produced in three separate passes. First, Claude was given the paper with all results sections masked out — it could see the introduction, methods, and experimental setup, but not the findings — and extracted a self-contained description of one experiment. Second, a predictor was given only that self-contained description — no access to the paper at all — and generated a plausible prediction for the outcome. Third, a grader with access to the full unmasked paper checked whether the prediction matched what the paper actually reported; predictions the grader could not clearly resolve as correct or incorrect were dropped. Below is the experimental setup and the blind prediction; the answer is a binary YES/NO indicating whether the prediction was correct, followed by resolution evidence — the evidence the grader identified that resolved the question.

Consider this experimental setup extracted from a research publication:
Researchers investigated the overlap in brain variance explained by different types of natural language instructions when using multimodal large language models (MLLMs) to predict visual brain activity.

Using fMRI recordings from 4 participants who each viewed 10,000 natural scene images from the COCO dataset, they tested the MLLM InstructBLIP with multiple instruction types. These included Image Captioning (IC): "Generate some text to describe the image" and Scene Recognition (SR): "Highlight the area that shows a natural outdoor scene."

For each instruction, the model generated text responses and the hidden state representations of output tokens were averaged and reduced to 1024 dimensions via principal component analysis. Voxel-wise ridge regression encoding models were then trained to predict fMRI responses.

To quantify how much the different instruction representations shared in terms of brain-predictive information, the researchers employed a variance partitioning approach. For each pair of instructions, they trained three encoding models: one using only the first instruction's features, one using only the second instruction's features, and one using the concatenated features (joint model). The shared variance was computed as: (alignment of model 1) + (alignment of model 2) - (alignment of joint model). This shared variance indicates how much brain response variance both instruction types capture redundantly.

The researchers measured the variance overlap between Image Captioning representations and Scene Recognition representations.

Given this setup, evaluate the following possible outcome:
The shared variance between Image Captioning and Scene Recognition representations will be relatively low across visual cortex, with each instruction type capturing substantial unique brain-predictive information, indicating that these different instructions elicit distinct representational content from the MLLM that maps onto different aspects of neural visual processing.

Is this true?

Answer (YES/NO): YES